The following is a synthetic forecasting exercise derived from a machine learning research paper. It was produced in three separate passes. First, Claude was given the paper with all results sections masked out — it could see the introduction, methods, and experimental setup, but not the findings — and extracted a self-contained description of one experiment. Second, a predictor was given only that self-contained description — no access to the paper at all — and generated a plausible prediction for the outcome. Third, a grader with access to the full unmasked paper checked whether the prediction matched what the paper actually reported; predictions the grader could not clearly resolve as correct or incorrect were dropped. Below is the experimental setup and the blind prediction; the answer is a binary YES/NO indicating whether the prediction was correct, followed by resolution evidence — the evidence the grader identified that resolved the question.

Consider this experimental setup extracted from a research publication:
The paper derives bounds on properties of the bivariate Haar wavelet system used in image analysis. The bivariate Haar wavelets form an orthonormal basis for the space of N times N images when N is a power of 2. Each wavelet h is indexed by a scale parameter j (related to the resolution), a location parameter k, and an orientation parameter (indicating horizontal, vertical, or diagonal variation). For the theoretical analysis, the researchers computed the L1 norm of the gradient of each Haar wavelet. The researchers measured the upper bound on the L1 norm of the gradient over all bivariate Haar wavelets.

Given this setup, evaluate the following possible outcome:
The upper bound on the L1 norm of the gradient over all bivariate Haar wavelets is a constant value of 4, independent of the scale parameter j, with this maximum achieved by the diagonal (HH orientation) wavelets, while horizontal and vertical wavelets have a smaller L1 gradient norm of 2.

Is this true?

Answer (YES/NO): NO